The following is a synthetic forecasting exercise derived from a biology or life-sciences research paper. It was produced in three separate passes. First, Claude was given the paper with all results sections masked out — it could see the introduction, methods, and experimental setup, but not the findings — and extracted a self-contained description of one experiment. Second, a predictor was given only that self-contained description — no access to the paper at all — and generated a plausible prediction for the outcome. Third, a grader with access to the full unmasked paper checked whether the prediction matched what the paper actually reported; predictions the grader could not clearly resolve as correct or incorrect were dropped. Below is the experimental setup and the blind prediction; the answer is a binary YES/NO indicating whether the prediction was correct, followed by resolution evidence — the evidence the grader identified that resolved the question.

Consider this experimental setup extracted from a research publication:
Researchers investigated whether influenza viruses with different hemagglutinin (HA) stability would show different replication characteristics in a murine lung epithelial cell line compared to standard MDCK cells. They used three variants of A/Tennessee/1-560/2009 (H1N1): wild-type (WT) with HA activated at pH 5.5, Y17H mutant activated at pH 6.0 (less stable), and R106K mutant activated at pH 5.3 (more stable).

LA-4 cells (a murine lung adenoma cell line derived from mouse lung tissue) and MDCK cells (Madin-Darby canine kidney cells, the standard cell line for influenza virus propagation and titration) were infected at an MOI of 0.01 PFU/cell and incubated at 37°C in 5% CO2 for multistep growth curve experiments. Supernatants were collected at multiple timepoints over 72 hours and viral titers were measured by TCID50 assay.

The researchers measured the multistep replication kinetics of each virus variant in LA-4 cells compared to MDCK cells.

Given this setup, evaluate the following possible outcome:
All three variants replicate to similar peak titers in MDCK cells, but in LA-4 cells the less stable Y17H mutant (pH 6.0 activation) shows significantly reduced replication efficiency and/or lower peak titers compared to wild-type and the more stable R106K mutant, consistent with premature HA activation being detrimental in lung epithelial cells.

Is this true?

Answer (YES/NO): NO